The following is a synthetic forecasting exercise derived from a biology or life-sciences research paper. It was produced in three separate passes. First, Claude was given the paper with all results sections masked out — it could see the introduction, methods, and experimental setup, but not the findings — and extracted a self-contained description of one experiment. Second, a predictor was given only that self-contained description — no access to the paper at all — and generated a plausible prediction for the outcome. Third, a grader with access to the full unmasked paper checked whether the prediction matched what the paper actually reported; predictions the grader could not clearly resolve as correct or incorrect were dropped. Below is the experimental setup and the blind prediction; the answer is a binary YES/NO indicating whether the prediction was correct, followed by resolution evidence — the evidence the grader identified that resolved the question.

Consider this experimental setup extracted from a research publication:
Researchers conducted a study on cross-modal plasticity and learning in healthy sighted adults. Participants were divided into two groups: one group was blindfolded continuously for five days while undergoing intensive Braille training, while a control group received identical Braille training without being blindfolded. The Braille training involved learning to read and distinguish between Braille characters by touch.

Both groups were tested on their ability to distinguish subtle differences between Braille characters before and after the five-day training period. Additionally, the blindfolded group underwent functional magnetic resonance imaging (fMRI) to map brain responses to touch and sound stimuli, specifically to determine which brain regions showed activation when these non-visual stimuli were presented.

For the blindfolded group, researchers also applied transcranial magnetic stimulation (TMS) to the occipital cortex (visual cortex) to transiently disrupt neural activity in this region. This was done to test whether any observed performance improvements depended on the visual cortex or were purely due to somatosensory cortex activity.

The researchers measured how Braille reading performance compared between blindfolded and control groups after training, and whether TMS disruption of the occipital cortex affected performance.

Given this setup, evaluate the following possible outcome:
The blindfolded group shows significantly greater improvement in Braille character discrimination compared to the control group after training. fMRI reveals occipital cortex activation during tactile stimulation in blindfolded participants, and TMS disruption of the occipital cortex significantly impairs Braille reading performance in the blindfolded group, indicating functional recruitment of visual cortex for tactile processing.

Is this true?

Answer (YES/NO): YES